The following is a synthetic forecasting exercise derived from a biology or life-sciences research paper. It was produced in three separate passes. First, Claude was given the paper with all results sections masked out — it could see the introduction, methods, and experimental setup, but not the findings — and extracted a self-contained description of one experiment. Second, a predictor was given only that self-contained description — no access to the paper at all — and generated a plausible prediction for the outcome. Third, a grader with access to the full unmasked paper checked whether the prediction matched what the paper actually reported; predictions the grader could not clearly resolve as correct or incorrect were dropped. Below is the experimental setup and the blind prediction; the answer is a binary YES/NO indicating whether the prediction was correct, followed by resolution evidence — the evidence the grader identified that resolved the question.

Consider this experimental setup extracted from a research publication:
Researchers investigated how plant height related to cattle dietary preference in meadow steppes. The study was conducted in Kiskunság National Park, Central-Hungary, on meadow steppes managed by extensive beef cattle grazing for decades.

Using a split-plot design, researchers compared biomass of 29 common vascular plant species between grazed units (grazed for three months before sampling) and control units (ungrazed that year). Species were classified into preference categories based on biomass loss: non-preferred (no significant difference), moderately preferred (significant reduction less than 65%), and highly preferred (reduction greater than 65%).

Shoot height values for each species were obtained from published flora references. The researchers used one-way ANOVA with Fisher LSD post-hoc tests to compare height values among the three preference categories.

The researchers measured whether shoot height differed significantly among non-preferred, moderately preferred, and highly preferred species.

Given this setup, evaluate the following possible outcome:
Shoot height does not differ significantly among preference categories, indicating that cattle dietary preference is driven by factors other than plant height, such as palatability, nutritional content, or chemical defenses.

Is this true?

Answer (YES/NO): YES